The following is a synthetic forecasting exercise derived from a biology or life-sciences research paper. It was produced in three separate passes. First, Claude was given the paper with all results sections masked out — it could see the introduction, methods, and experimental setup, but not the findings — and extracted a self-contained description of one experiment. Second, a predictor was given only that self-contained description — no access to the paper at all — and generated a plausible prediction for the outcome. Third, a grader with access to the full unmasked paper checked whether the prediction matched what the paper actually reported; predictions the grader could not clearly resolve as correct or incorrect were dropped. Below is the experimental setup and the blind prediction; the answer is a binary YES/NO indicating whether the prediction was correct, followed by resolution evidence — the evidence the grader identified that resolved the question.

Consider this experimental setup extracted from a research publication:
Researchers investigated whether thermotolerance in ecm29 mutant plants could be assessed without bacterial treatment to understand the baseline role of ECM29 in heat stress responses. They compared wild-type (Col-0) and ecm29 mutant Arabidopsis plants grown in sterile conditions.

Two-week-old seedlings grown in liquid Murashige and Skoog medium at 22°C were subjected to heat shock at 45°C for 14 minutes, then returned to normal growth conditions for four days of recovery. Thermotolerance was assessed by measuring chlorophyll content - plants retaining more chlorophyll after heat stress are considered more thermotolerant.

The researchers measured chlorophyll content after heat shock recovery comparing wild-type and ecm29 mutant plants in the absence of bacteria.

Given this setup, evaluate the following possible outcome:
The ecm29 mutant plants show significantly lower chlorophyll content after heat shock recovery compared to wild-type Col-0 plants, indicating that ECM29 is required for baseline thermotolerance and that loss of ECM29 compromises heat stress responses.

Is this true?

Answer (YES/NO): NO